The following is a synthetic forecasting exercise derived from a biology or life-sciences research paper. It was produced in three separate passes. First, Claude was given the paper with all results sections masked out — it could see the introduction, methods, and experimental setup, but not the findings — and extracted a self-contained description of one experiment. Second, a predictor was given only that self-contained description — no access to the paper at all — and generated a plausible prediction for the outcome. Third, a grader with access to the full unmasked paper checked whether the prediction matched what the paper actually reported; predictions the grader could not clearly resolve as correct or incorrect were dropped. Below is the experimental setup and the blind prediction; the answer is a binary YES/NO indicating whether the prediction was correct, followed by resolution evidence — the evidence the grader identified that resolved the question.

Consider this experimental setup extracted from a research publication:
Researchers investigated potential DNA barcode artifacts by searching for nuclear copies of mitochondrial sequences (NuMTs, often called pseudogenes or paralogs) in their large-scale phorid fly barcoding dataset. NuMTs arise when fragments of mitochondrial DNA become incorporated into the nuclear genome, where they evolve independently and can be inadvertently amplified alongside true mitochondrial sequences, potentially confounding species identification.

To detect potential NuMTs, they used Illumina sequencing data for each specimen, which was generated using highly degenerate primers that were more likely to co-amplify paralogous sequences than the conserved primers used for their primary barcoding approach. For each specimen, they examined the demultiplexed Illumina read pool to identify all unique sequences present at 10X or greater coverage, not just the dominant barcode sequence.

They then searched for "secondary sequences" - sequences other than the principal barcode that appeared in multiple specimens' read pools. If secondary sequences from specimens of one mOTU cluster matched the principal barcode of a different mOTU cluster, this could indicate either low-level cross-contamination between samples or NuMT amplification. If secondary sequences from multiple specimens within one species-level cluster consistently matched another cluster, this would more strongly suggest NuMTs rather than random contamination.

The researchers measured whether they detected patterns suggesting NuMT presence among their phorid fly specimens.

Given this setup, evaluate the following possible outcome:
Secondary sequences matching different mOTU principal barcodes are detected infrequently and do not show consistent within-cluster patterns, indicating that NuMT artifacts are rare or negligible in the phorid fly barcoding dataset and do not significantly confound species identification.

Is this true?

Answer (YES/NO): YES